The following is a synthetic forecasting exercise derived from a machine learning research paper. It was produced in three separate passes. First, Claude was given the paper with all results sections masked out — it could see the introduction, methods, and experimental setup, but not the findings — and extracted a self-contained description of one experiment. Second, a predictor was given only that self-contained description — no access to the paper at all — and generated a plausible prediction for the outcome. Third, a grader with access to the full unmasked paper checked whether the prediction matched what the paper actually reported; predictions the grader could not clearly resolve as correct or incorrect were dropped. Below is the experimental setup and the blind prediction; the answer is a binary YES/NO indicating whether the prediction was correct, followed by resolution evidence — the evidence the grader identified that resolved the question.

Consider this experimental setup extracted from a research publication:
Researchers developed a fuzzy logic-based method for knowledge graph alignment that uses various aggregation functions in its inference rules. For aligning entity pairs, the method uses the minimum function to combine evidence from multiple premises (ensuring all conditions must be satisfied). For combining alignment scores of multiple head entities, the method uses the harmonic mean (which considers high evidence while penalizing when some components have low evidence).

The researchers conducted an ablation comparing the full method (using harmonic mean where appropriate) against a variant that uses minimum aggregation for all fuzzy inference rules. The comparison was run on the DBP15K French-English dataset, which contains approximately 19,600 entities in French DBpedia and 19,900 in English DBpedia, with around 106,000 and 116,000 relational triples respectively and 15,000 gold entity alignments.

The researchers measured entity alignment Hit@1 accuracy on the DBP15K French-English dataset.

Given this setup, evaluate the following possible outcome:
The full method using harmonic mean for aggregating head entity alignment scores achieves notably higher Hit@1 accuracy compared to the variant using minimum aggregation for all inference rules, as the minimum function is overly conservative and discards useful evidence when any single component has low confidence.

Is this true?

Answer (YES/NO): YES